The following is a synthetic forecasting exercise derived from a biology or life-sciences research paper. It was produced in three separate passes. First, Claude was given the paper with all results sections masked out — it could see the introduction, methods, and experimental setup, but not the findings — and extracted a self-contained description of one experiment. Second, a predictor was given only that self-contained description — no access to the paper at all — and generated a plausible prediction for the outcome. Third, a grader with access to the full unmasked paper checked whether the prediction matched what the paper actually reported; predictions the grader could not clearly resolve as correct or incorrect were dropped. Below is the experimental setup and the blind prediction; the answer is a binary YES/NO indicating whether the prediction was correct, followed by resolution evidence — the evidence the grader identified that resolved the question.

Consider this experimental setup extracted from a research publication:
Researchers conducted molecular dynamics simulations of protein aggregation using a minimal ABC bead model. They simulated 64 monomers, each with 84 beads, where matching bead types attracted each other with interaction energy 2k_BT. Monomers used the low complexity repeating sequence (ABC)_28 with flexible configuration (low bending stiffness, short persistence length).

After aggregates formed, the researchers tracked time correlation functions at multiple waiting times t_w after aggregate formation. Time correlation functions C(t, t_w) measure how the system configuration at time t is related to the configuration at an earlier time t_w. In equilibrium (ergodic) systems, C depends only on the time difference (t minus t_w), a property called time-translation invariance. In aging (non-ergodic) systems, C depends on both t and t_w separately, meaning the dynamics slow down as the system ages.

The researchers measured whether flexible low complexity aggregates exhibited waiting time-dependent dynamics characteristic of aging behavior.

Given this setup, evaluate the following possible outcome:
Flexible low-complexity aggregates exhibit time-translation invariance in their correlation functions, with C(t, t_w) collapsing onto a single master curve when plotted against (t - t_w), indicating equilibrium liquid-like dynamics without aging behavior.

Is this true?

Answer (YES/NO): YES